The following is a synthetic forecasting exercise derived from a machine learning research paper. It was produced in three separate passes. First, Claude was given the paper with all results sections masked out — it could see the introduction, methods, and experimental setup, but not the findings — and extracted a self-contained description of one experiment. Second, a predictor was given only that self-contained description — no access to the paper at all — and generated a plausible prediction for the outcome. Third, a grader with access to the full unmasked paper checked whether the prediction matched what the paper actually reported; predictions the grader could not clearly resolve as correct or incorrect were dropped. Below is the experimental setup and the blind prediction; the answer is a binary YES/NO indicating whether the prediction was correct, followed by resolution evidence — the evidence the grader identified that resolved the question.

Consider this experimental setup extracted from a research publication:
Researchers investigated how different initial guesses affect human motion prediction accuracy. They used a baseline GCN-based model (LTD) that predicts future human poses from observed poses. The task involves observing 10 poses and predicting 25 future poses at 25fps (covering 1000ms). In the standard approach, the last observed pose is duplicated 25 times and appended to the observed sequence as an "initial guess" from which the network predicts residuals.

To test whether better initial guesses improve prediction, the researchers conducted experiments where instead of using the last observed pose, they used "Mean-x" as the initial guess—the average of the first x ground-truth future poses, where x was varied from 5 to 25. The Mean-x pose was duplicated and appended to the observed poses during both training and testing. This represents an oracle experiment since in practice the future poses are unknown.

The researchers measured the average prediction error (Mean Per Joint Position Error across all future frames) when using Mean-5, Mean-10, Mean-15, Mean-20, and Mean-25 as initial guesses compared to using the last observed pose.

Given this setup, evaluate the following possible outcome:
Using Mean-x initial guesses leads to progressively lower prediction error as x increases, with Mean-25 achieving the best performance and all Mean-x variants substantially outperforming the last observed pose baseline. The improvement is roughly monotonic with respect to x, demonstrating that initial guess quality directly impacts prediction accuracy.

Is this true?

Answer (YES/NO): YES